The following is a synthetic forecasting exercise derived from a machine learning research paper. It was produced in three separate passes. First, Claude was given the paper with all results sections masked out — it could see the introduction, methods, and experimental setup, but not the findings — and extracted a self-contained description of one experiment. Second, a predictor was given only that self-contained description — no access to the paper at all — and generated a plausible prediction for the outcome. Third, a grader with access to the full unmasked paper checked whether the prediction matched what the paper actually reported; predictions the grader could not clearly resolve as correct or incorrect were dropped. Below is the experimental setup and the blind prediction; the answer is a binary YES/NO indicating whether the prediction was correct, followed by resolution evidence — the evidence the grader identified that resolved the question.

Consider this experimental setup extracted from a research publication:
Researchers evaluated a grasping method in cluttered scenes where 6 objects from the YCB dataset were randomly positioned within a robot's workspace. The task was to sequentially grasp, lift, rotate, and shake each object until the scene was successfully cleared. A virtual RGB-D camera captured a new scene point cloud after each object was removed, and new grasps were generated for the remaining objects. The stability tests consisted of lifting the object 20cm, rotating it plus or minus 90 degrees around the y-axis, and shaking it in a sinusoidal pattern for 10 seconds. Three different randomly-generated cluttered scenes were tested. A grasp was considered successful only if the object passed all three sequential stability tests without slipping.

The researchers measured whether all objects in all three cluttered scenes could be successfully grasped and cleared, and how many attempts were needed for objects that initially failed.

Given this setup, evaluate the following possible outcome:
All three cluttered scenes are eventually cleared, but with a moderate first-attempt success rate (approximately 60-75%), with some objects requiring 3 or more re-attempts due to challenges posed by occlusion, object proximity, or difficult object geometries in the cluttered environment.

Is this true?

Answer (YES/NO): NO